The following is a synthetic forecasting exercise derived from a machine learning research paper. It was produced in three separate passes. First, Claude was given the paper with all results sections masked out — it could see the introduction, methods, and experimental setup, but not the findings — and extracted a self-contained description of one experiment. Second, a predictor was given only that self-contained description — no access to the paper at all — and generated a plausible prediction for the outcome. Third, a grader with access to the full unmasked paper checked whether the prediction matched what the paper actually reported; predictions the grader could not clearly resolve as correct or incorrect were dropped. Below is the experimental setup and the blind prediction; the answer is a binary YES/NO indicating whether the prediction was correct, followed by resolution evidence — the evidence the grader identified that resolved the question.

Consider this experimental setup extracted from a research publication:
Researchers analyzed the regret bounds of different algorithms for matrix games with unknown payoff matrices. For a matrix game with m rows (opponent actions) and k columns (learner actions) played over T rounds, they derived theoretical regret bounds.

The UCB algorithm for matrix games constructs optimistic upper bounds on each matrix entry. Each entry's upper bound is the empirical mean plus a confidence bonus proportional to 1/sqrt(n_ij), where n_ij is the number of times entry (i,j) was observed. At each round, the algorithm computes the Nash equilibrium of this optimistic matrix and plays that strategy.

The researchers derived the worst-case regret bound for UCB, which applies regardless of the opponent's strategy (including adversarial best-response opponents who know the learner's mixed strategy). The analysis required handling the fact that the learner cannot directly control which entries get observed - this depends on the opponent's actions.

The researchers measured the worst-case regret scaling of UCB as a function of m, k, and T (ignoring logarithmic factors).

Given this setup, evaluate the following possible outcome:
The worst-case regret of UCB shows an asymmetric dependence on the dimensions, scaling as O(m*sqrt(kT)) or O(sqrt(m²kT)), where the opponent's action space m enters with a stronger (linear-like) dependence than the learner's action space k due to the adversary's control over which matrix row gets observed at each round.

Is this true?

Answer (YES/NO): NO